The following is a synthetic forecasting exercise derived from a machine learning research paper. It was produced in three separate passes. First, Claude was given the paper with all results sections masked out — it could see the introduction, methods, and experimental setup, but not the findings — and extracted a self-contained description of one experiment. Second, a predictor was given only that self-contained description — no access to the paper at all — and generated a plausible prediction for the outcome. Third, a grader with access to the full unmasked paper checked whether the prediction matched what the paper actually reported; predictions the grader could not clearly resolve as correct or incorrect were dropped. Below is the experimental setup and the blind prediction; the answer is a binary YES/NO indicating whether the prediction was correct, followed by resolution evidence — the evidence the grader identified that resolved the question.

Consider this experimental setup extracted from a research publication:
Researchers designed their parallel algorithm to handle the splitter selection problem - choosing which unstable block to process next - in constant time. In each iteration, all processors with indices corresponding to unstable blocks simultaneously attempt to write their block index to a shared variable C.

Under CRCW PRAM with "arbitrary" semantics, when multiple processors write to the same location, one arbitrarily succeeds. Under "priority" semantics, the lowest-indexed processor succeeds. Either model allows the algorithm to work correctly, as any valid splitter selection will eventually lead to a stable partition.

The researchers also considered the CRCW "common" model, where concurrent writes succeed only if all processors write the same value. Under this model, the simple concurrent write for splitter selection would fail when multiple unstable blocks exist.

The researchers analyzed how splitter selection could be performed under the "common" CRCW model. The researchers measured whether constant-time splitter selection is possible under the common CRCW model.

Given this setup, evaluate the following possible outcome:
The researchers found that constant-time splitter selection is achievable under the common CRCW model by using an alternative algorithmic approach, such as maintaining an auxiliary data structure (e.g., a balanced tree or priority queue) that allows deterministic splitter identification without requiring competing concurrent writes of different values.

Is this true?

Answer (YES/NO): NO